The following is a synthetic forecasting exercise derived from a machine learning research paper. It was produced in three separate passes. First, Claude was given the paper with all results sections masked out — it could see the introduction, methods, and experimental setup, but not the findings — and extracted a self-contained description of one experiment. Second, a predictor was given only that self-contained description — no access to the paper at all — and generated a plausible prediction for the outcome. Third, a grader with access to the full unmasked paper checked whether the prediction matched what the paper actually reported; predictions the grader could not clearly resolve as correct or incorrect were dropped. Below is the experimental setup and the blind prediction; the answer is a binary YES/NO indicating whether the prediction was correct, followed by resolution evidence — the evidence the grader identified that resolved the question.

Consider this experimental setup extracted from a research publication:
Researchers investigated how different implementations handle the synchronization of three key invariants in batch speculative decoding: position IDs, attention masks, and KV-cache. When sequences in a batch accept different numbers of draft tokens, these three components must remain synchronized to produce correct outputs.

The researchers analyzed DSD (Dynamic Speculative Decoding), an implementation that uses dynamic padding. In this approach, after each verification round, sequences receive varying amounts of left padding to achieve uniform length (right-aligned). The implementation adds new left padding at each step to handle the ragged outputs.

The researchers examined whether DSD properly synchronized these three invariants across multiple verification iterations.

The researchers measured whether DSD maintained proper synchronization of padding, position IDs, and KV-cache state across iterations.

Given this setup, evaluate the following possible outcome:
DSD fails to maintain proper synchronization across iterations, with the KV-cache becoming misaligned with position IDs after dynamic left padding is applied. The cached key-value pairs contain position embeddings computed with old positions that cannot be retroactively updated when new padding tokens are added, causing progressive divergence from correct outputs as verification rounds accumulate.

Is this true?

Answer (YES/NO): NO